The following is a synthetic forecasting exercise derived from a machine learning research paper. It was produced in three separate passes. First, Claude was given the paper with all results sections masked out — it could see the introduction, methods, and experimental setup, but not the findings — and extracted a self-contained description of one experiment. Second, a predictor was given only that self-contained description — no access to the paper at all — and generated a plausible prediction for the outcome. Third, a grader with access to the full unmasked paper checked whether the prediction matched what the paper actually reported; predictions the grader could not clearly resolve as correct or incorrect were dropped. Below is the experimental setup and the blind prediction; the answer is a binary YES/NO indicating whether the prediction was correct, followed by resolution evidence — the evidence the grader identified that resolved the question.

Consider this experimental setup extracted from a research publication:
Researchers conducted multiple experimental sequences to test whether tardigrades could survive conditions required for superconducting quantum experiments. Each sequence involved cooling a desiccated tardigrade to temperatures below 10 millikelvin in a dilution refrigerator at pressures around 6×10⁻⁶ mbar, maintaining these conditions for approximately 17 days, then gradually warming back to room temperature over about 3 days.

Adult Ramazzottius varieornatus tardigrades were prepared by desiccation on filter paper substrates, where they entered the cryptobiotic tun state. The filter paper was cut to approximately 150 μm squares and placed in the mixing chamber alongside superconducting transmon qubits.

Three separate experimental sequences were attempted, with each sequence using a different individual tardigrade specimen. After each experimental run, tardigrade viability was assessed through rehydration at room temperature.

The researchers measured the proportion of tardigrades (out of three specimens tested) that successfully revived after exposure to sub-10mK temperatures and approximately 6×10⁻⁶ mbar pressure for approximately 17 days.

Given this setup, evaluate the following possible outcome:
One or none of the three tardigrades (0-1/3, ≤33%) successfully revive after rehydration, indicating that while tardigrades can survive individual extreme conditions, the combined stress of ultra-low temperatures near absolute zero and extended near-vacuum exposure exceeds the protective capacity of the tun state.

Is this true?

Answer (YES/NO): YES